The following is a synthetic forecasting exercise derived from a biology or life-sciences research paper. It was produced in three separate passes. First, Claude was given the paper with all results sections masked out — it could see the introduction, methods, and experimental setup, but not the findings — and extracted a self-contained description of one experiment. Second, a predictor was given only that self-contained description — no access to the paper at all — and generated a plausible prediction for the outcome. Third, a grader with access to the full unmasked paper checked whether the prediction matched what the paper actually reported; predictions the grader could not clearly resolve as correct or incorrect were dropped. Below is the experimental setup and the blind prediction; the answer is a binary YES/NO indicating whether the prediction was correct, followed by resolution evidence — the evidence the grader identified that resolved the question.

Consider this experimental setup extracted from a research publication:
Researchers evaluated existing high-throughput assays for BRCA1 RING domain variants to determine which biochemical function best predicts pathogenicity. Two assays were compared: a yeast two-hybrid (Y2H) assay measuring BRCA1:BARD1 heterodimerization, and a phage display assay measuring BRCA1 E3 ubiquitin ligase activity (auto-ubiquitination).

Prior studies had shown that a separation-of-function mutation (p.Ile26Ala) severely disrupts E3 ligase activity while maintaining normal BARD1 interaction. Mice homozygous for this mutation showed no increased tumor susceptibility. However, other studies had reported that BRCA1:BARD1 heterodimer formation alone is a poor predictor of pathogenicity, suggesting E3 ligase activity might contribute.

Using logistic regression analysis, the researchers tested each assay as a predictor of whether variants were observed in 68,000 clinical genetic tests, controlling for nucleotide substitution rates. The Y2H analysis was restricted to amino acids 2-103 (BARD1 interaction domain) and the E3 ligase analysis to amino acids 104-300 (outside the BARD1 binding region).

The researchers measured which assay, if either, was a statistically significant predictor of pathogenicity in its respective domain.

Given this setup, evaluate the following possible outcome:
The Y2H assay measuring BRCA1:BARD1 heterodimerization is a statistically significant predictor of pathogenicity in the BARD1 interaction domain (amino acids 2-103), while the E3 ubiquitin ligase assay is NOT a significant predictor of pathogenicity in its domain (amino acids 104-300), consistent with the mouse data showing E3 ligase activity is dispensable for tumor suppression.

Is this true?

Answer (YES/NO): YES